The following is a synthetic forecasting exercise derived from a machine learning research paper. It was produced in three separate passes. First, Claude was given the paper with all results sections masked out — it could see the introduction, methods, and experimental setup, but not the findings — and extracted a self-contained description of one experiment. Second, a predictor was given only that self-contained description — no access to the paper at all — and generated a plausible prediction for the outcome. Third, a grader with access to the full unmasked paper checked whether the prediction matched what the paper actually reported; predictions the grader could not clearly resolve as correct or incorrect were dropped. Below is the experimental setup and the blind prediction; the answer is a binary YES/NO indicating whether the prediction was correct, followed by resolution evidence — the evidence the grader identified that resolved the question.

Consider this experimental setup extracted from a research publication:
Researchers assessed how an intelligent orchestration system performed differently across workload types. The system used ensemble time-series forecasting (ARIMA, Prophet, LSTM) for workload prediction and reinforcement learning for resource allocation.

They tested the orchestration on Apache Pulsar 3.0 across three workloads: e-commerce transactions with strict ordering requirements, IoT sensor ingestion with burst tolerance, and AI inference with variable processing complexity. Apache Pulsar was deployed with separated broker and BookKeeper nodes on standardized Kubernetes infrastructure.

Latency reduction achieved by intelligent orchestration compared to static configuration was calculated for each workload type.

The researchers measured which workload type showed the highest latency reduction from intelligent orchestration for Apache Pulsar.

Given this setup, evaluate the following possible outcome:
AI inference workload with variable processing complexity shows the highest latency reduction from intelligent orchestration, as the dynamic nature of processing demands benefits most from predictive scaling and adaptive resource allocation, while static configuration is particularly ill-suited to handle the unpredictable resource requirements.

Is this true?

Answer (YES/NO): YES